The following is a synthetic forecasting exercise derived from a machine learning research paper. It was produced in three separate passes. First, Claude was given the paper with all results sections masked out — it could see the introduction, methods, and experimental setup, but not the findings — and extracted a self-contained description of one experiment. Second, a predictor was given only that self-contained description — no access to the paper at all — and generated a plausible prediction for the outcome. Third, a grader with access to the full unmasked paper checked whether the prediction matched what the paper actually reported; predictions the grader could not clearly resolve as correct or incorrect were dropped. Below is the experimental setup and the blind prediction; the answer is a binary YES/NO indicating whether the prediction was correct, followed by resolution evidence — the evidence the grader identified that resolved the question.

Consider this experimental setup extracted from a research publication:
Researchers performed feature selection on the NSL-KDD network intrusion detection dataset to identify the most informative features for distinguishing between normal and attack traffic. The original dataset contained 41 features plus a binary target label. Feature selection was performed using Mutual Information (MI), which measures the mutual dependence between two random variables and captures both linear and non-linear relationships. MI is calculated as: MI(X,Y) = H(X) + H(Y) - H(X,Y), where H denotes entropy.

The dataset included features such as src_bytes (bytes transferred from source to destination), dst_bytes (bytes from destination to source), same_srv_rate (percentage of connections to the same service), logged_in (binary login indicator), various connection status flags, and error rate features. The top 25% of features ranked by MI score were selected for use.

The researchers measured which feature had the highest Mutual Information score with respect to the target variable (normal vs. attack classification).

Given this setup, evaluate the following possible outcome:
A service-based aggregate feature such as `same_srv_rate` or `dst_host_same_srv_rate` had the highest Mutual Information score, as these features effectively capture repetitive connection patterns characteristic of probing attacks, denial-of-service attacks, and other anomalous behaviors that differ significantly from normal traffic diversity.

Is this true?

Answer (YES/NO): NO